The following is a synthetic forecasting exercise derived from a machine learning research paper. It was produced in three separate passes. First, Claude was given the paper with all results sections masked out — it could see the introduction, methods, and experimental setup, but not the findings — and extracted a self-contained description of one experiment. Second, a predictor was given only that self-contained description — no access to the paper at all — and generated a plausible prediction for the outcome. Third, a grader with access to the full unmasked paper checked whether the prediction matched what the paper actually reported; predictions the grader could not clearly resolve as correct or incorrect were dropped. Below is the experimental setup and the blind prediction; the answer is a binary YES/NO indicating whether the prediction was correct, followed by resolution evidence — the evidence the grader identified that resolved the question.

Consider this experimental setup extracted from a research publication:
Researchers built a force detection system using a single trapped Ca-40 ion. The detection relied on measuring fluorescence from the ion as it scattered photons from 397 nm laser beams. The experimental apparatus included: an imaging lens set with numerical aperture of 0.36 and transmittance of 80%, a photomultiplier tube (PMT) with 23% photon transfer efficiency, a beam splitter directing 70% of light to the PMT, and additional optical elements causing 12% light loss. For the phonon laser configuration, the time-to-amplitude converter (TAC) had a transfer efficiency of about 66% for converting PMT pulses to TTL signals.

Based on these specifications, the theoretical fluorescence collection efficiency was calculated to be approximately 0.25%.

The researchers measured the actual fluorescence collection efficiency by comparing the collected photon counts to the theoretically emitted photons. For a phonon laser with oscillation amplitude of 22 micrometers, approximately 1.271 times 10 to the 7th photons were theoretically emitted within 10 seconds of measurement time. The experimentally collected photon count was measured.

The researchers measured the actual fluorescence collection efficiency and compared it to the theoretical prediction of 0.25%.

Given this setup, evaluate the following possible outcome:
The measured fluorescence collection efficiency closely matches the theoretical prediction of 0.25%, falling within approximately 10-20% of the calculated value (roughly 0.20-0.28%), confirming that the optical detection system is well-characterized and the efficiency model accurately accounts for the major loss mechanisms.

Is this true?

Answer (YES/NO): YES